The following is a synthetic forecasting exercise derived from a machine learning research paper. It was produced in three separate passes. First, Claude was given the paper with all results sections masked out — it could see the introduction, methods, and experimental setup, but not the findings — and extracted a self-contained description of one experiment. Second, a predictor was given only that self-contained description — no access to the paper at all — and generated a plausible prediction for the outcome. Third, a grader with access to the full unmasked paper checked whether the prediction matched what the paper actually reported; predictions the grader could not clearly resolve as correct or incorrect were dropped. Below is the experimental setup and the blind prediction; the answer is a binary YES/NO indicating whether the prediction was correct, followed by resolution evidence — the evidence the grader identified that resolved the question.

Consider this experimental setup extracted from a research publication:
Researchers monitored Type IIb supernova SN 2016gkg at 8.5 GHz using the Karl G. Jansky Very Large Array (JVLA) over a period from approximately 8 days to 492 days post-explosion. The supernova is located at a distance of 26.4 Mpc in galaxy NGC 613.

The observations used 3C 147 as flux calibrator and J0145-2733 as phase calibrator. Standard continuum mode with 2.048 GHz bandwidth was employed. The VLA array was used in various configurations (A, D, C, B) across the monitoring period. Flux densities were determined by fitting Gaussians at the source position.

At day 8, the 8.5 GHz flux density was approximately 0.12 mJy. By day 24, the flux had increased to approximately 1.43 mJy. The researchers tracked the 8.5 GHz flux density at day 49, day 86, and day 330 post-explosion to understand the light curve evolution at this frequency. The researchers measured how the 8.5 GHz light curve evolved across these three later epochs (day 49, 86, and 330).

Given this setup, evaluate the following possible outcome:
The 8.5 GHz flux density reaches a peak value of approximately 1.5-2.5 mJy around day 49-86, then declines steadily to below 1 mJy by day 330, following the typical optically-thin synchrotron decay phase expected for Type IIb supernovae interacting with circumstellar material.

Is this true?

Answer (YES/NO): YES